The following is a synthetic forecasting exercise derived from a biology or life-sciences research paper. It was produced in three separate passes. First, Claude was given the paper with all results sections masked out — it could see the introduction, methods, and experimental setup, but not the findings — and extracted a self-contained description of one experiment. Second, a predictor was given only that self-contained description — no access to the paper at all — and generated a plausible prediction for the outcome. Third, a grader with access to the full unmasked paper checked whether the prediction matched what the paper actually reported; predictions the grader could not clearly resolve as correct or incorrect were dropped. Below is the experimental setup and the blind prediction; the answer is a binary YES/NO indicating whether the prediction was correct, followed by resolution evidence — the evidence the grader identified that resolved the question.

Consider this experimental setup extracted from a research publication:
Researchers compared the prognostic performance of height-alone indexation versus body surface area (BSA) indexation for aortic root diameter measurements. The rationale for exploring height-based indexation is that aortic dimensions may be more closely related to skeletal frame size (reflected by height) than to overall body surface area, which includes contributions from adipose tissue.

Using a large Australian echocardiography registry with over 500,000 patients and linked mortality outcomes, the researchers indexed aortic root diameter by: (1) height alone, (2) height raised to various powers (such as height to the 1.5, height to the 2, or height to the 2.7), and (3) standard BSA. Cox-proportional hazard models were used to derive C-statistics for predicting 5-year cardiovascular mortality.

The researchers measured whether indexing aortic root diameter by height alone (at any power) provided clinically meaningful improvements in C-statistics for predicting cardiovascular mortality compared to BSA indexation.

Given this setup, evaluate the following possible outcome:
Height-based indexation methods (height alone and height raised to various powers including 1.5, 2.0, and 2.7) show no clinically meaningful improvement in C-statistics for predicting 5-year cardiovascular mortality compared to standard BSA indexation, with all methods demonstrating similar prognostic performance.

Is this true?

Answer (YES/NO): YES